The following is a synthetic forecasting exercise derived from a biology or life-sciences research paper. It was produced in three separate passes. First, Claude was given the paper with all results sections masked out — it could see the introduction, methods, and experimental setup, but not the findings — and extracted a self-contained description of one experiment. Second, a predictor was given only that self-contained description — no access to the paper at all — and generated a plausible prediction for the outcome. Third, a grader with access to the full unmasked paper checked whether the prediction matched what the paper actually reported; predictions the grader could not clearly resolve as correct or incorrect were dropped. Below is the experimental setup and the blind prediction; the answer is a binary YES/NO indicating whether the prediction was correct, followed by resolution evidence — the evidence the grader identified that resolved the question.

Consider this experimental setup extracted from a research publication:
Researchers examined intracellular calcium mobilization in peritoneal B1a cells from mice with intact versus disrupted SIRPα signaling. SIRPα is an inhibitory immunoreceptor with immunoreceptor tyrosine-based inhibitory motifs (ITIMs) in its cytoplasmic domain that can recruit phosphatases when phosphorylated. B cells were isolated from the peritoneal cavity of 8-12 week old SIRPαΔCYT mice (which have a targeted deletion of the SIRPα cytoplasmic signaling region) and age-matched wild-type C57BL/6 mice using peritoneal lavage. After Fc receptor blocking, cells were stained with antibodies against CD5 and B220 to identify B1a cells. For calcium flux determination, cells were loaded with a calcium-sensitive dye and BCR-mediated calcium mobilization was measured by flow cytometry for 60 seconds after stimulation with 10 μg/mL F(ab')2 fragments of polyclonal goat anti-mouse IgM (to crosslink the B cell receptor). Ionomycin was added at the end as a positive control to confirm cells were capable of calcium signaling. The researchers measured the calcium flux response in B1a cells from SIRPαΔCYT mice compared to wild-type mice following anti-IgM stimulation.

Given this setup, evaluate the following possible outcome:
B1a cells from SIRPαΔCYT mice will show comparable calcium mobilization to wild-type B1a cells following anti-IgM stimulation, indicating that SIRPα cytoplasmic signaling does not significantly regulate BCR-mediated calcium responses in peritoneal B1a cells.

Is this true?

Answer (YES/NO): YES